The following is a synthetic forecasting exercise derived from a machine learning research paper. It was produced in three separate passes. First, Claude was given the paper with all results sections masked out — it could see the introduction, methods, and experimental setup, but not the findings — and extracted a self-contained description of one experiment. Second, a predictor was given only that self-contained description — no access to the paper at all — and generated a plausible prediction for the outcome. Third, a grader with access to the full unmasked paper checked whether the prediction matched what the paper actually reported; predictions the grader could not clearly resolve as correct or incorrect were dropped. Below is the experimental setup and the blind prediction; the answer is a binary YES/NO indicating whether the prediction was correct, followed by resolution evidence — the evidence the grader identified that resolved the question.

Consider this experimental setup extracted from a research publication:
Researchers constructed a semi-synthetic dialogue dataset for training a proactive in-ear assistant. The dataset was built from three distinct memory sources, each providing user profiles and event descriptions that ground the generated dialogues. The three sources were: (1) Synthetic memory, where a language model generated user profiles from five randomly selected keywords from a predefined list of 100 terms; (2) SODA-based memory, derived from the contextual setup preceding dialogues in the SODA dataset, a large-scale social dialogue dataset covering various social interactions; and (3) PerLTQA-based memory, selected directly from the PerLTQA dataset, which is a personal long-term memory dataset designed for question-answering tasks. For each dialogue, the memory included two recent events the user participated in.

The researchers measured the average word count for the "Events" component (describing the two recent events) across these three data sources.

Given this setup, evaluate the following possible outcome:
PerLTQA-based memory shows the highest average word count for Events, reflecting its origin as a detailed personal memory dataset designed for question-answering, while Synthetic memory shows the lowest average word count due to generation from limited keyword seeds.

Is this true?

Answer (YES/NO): NO